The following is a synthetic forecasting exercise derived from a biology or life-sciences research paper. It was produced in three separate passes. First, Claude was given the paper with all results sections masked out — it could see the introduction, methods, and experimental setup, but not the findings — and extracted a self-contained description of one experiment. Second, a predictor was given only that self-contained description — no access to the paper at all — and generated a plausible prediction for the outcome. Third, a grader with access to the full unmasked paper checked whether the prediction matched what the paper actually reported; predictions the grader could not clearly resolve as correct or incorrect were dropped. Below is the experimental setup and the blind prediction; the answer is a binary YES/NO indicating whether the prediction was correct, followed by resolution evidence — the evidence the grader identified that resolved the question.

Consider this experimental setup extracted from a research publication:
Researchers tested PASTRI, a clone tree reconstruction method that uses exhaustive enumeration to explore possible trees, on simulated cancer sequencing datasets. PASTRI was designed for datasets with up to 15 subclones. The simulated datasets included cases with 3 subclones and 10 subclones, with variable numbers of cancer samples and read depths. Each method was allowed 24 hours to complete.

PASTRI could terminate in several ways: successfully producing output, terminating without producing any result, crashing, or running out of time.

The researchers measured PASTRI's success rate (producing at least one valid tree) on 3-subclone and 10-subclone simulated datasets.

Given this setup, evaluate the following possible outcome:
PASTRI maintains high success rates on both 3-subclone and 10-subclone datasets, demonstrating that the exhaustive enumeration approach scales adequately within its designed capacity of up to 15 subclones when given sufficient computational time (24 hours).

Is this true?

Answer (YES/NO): NO